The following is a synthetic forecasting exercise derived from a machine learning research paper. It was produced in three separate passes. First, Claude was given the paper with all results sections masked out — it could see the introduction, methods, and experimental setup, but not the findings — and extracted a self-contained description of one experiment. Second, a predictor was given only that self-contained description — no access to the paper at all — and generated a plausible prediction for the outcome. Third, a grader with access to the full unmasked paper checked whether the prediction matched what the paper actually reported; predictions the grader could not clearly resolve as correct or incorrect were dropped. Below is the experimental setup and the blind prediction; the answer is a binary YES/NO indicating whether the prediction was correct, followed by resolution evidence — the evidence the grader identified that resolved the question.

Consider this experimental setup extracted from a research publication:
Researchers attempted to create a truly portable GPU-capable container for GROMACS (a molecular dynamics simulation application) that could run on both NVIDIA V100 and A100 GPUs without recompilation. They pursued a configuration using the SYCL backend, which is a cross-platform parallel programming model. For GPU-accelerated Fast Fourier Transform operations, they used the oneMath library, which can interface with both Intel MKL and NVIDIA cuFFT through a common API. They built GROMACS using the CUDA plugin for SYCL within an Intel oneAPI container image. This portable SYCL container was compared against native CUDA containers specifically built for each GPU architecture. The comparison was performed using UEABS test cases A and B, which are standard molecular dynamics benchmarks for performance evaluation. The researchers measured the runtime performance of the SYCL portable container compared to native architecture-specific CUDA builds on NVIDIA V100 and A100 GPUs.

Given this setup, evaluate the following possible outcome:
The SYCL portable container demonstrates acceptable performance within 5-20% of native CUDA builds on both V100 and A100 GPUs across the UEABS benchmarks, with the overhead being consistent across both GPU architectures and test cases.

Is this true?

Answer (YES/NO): NO